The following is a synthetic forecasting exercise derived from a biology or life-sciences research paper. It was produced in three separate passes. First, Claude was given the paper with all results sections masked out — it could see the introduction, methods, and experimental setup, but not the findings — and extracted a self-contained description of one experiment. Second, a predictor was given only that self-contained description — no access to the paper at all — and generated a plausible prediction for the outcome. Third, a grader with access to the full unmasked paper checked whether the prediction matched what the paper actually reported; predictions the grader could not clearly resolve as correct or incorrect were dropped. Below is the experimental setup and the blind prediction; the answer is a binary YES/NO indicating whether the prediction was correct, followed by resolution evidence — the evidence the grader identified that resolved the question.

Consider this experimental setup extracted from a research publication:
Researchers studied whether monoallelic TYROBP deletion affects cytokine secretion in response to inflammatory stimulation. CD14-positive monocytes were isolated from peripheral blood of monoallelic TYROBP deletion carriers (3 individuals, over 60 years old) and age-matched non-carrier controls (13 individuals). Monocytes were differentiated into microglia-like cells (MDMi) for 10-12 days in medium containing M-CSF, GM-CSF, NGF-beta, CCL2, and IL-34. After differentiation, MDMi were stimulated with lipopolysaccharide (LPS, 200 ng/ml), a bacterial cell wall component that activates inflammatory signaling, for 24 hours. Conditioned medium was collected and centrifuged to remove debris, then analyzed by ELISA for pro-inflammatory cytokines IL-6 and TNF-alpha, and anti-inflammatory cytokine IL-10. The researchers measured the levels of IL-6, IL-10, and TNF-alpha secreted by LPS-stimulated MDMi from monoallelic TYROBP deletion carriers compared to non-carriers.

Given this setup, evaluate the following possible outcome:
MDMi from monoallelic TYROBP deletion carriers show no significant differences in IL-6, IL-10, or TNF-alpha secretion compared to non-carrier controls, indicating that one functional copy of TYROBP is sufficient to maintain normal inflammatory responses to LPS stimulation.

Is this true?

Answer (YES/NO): YES